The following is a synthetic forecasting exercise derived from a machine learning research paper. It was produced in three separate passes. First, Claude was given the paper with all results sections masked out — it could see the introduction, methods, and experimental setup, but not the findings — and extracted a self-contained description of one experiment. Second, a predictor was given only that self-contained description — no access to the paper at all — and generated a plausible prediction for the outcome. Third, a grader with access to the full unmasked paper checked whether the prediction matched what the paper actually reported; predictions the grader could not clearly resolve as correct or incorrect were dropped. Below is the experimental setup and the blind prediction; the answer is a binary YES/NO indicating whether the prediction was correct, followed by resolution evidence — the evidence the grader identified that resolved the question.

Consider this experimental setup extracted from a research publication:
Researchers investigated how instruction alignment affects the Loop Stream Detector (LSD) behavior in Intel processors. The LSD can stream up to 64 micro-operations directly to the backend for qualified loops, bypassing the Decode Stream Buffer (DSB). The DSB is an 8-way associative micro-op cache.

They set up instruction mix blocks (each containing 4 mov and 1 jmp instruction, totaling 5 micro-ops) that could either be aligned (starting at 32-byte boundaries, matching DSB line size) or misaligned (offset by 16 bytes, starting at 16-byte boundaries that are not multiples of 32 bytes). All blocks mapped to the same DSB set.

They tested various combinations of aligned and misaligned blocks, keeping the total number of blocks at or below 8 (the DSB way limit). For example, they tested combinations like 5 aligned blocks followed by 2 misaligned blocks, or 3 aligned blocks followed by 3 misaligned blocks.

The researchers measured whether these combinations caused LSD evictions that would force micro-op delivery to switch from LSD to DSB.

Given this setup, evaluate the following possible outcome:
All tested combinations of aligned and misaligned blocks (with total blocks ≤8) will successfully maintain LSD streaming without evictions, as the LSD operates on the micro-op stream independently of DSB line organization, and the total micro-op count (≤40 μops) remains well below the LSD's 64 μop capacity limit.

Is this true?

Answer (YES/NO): NO